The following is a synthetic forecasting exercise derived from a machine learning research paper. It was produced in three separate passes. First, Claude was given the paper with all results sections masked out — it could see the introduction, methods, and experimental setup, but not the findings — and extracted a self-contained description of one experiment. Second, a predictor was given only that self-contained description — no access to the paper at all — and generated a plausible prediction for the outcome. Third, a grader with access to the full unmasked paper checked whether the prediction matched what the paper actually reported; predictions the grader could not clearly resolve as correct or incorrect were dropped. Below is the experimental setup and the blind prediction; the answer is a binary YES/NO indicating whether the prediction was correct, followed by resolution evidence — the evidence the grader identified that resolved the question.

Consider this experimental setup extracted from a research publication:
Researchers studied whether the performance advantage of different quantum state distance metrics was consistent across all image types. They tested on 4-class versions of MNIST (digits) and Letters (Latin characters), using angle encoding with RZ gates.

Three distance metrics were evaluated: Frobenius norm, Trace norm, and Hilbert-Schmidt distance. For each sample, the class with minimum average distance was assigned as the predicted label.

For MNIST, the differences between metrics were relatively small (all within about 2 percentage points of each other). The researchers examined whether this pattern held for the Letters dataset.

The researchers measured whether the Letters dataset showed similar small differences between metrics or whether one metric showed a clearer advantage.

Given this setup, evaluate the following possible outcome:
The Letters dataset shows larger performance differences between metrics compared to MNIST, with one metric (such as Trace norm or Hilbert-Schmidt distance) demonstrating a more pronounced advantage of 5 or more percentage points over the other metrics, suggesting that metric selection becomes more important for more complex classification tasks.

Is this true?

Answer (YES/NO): YES